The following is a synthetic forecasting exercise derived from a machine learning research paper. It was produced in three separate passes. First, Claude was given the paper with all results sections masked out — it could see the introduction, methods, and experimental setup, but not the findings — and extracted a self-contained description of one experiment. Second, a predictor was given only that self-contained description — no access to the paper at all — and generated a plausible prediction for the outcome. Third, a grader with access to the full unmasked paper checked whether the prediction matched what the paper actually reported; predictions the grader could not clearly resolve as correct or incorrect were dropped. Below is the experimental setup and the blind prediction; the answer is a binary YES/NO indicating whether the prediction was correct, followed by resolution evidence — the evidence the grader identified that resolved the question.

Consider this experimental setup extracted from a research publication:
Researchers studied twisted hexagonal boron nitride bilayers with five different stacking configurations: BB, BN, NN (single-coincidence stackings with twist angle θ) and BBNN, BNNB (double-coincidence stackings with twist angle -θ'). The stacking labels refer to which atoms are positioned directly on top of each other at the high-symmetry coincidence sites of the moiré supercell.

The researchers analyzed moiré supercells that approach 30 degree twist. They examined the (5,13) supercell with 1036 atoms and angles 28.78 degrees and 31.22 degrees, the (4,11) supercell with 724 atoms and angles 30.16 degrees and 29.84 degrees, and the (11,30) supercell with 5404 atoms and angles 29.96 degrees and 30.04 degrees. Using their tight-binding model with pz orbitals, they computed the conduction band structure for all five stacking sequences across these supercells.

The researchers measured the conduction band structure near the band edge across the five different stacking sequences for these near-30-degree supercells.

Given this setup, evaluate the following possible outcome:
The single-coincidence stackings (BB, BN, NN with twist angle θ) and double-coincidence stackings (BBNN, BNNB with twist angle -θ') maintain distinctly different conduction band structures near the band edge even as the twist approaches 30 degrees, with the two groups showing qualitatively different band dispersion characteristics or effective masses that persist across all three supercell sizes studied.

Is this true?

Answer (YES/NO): NO